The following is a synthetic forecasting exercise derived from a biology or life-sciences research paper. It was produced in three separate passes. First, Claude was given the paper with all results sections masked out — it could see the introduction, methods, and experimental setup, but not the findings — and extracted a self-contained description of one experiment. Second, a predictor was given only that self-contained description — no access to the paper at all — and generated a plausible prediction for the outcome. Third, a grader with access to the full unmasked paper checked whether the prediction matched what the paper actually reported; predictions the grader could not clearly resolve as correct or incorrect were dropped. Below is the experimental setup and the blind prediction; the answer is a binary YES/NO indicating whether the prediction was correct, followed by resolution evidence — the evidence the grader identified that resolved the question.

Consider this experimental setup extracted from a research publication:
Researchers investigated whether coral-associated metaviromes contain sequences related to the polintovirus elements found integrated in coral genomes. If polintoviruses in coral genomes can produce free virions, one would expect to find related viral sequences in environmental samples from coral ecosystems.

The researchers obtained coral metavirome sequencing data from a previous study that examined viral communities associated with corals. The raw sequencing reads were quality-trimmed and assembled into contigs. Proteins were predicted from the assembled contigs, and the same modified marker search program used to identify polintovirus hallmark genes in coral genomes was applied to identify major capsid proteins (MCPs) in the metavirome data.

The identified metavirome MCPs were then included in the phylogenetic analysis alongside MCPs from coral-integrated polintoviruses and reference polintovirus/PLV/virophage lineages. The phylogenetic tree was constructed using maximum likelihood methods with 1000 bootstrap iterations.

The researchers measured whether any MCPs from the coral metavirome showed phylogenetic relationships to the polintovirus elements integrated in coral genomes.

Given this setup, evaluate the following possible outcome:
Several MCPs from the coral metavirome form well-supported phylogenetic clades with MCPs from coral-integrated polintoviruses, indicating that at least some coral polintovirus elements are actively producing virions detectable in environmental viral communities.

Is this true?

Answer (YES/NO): YES